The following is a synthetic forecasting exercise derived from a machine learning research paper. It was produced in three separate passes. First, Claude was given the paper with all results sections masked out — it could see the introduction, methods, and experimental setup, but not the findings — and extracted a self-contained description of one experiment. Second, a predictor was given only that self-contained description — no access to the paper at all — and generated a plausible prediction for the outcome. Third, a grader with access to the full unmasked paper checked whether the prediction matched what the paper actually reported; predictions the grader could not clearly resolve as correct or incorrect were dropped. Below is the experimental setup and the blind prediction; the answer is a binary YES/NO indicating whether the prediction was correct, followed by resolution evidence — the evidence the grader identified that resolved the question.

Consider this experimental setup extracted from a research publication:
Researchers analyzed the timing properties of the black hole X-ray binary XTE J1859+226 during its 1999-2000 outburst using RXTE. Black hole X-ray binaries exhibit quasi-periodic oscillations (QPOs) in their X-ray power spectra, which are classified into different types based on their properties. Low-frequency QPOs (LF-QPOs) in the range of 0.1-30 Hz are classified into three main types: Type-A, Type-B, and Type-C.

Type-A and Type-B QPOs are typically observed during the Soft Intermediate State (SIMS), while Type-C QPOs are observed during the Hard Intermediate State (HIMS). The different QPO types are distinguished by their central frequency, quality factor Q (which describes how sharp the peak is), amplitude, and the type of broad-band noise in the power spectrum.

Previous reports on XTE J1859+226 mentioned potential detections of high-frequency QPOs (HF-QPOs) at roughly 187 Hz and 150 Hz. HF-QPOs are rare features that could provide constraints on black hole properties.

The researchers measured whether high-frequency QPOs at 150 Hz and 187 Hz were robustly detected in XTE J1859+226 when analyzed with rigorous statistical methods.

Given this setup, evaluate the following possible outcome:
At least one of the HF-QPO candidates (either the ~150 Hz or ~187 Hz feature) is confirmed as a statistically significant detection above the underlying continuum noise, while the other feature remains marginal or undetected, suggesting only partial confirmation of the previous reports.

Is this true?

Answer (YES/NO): NO